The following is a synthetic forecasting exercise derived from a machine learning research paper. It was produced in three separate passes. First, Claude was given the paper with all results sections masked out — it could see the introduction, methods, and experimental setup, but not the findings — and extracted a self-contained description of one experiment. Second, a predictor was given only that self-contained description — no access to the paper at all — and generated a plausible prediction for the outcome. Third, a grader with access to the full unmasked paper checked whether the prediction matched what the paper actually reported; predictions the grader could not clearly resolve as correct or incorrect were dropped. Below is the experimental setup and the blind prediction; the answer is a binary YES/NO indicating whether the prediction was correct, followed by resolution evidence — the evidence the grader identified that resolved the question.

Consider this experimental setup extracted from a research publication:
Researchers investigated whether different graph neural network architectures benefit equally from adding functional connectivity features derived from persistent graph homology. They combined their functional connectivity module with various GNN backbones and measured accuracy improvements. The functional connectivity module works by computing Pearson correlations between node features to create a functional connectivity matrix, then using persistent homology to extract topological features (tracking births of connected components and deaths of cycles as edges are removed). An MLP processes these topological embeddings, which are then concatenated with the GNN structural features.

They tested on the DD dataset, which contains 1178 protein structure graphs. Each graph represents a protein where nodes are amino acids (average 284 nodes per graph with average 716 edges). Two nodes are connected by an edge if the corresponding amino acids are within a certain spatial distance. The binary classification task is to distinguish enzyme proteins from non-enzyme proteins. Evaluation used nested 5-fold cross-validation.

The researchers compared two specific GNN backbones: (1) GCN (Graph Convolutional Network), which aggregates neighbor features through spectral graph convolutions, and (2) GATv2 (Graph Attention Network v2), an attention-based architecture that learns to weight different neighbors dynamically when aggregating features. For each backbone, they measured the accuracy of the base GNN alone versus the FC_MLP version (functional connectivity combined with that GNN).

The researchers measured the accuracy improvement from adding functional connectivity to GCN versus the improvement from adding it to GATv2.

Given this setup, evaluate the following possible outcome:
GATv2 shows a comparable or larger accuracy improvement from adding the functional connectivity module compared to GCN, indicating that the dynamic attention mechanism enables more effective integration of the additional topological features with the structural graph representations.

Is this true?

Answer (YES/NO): YES